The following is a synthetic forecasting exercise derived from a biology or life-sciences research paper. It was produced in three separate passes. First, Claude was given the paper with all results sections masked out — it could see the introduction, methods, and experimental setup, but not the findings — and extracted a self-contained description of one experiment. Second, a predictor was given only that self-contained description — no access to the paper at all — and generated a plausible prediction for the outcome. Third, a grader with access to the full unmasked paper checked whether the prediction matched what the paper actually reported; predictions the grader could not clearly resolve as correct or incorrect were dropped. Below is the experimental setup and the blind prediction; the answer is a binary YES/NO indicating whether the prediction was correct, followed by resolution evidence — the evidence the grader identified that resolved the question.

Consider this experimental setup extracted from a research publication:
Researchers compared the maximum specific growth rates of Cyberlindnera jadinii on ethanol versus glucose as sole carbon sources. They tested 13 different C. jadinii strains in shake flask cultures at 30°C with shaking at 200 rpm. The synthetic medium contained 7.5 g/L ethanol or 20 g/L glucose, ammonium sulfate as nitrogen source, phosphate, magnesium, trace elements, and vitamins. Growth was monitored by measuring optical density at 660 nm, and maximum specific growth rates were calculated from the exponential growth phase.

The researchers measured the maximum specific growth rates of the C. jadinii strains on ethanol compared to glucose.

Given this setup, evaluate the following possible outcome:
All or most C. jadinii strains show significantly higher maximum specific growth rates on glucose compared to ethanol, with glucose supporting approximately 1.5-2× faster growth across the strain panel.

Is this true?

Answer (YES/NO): NO